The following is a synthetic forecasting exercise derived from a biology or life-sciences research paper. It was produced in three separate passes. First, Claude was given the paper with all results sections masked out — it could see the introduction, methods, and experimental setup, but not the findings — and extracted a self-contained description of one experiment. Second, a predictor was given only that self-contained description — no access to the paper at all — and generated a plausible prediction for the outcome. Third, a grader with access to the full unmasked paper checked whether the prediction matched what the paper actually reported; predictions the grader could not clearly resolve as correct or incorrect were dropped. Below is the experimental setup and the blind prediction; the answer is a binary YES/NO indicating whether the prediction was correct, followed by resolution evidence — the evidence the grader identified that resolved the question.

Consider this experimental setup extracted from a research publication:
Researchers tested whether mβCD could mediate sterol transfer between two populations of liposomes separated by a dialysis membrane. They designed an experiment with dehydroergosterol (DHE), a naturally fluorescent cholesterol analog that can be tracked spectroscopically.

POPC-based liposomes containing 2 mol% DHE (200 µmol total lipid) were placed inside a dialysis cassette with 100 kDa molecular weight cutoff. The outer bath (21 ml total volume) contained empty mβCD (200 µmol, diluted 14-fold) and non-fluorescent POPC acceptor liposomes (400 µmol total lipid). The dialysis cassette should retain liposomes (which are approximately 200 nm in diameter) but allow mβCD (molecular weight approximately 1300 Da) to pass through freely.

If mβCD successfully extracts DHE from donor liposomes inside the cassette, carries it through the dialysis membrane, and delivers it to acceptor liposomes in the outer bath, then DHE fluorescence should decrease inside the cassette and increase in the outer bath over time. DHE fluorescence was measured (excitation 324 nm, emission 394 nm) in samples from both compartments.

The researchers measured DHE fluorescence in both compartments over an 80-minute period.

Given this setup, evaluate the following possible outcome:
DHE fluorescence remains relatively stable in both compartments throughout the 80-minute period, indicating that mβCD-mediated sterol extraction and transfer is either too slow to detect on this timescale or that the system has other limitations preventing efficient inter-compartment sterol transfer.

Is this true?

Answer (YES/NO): NO